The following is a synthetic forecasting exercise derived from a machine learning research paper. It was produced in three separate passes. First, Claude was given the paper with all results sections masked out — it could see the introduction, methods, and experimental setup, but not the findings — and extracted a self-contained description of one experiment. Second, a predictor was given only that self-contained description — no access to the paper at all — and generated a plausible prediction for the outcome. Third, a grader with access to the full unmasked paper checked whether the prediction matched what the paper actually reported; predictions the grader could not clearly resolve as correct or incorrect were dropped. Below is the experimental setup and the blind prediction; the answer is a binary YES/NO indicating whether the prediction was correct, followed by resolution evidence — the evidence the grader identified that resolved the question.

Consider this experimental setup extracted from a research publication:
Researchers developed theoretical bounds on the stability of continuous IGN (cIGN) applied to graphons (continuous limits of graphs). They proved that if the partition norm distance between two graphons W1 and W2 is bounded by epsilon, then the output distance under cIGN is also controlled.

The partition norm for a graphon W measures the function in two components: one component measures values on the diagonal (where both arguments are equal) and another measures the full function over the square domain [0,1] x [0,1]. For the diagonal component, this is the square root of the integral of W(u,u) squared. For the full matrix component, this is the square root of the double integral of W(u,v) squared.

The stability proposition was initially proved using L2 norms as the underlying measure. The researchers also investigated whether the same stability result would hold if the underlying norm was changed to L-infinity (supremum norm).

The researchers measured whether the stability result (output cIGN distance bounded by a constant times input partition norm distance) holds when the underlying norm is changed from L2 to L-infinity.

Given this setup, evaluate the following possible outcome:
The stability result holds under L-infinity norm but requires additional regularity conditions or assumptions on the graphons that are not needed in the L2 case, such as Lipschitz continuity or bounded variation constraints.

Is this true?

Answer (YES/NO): NO